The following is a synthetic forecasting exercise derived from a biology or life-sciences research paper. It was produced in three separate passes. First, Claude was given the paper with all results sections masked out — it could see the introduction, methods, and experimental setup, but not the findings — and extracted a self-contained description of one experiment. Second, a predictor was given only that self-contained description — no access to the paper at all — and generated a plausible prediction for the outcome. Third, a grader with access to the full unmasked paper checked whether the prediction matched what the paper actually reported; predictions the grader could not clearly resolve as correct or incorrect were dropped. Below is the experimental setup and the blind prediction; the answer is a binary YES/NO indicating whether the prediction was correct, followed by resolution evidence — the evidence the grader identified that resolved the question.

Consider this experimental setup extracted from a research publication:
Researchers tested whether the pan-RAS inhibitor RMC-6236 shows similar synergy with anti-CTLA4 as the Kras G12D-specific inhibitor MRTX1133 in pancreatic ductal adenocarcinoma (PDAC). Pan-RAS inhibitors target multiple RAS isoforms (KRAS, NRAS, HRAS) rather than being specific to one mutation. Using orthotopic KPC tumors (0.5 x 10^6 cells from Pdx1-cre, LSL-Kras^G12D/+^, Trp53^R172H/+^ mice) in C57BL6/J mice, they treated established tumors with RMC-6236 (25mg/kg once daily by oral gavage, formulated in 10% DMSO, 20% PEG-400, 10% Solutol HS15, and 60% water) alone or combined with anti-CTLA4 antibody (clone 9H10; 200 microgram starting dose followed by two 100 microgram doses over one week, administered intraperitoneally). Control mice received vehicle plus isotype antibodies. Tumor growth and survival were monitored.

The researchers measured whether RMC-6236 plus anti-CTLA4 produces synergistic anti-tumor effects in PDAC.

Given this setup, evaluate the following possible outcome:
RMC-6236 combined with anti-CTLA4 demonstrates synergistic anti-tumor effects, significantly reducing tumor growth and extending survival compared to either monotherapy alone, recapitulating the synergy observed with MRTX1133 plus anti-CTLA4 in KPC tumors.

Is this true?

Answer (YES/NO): YES